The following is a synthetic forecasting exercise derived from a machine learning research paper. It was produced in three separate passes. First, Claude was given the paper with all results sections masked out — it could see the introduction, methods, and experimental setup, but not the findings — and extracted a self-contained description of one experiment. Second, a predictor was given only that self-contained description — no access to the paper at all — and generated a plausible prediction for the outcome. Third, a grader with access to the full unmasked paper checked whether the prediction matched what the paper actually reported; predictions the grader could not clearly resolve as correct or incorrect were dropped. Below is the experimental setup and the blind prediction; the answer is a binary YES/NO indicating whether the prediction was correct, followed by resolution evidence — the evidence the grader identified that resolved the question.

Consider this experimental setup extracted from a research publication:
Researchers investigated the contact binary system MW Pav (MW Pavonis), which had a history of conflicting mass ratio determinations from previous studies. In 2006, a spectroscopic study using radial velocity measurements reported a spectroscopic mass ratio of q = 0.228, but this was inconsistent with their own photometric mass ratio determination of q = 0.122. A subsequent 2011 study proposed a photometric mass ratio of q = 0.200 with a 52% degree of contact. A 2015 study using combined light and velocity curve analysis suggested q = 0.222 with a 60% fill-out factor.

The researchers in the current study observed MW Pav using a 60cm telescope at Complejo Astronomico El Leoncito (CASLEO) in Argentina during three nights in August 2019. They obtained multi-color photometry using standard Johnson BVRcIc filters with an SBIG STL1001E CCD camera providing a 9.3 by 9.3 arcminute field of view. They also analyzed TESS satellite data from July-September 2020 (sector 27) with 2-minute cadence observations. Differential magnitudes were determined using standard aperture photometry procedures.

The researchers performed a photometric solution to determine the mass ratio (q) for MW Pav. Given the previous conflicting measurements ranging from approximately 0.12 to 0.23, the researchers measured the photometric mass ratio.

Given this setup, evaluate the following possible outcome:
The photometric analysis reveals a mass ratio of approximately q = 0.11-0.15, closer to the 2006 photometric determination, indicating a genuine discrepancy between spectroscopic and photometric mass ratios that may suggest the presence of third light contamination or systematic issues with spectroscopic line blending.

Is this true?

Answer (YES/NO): NO